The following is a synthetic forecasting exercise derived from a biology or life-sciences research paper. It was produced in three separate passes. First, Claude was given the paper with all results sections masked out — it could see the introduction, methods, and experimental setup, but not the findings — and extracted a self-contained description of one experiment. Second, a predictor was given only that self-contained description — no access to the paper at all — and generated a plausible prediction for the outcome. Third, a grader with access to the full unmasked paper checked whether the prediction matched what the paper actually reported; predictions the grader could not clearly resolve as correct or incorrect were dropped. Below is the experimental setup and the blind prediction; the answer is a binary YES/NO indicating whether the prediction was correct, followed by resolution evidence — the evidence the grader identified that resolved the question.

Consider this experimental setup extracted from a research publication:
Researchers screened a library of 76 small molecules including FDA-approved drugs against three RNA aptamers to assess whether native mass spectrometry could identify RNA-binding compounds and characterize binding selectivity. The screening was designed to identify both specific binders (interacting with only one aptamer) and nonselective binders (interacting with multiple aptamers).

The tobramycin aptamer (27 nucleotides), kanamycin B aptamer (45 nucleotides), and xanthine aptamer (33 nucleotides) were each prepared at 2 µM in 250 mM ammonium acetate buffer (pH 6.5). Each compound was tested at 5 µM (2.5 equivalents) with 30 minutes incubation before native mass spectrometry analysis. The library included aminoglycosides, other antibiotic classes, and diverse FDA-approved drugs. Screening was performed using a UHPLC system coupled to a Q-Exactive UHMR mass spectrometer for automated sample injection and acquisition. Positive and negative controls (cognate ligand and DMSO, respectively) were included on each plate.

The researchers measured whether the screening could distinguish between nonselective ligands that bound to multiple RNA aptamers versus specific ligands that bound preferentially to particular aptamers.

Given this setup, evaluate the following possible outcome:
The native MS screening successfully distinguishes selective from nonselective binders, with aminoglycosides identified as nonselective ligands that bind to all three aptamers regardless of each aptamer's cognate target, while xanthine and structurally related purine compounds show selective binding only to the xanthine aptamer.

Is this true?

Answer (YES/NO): NO